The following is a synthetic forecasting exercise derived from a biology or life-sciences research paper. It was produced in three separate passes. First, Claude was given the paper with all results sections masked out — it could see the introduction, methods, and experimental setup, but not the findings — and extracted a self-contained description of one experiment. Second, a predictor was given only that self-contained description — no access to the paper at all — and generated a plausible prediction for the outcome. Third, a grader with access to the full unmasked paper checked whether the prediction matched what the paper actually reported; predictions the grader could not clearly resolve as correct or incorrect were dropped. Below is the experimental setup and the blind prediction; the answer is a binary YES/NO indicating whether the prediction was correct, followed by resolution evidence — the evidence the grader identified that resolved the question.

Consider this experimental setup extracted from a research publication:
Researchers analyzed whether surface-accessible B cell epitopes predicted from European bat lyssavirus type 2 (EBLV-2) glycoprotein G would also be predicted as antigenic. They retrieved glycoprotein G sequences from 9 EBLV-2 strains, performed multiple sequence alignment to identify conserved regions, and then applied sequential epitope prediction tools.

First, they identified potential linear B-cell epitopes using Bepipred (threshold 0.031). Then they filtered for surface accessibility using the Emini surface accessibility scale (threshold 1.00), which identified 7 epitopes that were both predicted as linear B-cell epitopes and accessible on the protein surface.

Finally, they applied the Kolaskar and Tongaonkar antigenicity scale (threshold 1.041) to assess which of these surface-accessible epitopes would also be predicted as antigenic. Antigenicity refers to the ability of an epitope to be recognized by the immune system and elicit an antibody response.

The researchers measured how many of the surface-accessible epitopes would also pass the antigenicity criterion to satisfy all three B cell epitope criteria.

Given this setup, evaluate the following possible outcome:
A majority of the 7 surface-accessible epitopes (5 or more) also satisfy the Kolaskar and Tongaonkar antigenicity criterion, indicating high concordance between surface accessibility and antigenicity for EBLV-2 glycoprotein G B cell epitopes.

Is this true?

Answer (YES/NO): NO